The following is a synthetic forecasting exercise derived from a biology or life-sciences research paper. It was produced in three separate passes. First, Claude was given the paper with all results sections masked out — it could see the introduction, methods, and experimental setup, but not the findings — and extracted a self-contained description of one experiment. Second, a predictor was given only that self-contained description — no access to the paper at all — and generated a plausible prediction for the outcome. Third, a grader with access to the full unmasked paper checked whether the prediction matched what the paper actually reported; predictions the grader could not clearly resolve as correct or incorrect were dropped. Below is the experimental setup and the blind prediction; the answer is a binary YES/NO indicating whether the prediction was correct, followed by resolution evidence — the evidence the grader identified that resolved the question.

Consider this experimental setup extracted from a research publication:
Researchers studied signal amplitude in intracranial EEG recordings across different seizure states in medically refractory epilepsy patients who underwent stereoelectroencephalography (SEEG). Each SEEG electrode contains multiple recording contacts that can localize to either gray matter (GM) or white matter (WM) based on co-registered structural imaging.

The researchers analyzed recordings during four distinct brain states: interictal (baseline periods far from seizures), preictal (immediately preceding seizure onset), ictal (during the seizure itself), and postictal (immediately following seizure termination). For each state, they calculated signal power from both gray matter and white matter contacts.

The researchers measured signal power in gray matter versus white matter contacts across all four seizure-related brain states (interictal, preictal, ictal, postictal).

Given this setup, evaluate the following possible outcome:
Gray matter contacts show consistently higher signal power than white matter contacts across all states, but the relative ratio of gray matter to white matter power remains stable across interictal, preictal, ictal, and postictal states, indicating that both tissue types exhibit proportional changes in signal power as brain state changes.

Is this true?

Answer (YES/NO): NO